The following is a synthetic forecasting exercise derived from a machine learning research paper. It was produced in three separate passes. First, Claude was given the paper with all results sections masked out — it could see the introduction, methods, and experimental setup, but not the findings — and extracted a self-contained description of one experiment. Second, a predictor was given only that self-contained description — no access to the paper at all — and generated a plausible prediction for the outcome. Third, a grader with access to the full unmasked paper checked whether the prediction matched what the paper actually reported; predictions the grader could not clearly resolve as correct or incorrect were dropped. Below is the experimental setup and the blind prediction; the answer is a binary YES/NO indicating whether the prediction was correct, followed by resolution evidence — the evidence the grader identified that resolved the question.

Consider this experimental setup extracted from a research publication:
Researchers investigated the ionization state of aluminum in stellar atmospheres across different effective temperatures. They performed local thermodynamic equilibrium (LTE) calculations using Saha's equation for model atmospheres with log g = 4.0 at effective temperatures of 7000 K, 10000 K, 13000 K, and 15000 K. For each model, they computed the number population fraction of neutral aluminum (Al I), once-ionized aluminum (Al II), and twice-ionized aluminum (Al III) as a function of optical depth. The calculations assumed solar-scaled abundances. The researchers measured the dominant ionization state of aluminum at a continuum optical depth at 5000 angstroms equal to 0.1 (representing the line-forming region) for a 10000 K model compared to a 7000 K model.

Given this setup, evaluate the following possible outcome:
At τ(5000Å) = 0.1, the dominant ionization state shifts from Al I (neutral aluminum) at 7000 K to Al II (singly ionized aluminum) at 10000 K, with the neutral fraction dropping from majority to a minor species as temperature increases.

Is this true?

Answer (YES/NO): NO